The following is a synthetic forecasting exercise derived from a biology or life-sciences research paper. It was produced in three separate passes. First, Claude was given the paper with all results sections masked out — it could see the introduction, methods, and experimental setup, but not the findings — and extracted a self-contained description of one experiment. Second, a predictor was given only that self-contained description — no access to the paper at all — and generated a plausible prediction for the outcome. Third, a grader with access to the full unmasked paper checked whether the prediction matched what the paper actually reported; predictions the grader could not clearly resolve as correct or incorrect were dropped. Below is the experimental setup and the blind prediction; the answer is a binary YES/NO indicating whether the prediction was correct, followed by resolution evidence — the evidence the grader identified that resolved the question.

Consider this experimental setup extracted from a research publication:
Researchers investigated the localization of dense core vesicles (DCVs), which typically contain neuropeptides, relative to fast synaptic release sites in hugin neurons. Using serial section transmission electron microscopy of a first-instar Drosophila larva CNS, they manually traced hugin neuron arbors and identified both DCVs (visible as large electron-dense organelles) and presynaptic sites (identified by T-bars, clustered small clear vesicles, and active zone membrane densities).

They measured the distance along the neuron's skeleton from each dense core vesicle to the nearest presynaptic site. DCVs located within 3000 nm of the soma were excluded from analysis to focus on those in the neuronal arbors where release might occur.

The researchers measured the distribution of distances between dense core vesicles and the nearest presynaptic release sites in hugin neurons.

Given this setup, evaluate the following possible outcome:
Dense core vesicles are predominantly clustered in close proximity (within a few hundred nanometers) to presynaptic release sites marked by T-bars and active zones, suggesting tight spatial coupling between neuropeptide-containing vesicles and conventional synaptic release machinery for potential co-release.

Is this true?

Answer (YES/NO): NO